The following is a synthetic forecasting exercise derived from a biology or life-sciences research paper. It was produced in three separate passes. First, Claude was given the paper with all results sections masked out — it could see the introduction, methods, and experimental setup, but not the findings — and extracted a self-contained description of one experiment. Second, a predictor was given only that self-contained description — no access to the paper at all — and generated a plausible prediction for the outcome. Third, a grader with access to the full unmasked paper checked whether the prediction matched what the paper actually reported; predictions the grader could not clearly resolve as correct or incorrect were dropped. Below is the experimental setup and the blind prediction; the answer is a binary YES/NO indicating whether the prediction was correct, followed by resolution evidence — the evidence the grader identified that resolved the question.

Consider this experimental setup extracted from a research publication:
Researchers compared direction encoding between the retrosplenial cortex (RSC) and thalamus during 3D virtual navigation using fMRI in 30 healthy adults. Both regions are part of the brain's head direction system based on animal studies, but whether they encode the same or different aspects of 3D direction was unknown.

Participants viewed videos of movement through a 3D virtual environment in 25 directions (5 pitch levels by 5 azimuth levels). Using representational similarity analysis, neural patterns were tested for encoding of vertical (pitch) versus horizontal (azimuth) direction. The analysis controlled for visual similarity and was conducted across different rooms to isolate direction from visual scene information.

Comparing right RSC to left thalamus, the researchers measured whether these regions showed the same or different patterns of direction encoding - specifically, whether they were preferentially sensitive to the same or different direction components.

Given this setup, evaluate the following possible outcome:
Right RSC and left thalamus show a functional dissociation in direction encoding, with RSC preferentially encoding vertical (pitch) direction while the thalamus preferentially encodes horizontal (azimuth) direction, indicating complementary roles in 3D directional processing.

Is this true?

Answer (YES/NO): YES